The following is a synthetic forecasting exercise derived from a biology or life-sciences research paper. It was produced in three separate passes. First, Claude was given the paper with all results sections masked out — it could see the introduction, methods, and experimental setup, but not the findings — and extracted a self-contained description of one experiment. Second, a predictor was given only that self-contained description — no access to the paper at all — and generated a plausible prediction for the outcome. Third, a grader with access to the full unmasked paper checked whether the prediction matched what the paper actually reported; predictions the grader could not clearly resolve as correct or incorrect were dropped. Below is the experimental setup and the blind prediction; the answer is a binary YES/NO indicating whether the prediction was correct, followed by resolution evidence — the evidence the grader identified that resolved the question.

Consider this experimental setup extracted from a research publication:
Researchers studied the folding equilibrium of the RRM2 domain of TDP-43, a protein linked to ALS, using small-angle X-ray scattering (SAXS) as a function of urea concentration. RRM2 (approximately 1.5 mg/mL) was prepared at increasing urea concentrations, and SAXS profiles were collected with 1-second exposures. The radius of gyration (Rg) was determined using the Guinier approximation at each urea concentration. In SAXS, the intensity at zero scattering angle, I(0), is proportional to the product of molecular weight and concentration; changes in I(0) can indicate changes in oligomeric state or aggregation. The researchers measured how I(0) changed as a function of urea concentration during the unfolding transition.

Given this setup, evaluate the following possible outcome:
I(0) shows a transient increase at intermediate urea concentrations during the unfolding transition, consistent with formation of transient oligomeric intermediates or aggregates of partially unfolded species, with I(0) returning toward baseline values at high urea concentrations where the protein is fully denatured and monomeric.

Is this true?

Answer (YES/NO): NO